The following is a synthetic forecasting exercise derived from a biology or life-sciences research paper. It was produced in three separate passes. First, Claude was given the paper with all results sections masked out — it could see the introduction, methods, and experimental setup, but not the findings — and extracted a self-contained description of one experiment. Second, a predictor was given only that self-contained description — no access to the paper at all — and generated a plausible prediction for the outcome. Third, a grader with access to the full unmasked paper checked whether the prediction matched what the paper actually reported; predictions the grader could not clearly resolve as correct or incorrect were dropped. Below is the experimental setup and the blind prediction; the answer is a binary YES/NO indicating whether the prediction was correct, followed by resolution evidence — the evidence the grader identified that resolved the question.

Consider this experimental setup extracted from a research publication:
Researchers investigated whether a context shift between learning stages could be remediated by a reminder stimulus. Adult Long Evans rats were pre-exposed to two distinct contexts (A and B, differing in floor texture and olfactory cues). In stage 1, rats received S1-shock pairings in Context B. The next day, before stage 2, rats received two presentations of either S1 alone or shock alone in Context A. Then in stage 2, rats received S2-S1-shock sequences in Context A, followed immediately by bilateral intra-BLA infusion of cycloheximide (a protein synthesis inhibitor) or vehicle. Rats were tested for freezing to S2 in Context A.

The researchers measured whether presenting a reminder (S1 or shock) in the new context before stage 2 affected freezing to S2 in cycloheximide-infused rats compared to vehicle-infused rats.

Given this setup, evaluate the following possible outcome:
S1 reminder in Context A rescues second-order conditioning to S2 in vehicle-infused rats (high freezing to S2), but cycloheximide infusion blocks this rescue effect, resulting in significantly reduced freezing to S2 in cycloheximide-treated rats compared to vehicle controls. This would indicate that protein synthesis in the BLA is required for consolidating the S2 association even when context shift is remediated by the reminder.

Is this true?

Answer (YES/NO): NO